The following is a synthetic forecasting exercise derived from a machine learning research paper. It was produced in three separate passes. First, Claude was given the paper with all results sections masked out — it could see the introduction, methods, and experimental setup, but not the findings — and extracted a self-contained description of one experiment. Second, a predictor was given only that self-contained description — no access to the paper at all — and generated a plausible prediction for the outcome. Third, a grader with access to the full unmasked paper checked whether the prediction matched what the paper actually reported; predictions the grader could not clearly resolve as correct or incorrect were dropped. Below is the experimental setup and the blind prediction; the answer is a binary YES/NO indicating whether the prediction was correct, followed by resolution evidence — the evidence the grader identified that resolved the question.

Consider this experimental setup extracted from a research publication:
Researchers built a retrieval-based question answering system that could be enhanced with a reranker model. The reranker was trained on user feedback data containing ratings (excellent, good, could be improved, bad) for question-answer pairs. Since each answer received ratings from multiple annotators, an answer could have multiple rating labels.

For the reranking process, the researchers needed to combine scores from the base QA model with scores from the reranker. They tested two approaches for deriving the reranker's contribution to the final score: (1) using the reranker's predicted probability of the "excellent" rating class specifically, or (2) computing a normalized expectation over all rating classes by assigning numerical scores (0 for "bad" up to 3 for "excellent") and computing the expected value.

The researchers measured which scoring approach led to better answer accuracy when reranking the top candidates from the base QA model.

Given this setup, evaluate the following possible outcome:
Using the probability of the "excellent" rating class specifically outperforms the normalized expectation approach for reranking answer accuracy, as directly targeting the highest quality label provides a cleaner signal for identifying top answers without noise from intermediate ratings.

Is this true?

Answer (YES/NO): YES